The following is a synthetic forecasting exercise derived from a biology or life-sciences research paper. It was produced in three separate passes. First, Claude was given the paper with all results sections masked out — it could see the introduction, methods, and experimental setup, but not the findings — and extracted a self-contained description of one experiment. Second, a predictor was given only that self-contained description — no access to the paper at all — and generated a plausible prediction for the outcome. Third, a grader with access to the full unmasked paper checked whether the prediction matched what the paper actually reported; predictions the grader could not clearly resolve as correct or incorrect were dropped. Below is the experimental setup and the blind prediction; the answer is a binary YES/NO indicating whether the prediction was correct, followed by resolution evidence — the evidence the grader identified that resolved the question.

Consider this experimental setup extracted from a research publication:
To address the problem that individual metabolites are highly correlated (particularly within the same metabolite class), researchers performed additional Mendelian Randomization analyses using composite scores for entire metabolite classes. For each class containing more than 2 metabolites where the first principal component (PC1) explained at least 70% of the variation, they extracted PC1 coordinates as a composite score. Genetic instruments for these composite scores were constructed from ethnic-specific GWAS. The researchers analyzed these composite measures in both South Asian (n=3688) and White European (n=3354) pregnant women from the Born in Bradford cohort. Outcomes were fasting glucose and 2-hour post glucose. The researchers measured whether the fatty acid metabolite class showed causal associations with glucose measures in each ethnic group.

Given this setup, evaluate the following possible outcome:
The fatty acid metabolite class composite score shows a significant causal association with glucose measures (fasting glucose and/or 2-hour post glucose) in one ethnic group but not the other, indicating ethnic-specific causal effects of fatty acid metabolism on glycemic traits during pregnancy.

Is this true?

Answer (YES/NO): YES